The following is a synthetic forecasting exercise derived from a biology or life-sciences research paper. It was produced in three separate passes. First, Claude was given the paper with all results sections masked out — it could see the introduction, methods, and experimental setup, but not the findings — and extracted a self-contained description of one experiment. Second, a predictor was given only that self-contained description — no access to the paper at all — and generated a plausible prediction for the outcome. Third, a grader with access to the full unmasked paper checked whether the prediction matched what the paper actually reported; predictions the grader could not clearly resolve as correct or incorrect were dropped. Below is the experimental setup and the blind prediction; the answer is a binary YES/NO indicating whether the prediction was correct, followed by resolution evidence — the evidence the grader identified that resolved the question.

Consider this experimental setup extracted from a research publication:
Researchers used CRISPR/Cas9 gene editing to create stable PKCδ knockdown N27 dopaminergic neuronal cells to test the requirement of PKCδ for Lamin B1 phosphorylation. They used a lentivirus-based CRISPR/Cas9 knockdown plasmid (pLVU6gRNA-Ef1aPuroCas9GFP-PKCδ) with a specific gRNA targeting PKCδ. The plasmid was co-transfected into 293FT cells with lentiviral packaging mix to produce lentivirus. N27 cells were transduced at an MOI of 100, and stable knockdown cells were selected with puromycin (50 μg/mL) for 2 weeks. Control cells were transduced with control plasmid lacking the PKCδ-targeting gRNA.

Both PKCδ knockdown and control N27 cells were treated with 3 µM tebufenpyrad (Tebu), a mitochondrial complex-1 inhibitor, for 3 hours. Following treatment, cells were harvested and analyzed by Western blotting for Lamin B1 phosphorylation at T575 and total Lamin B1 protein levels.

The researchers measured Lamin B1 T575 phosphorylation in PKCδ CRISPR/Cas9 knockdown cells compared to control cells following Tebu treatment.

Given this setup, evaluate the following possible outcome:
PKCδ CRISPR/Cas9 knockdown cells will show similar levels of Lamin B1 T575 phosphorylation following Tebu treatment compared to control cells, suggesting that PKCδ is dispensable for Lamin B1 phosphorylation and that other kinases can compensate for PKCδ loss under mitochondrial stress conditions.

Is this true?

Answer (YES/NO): NO